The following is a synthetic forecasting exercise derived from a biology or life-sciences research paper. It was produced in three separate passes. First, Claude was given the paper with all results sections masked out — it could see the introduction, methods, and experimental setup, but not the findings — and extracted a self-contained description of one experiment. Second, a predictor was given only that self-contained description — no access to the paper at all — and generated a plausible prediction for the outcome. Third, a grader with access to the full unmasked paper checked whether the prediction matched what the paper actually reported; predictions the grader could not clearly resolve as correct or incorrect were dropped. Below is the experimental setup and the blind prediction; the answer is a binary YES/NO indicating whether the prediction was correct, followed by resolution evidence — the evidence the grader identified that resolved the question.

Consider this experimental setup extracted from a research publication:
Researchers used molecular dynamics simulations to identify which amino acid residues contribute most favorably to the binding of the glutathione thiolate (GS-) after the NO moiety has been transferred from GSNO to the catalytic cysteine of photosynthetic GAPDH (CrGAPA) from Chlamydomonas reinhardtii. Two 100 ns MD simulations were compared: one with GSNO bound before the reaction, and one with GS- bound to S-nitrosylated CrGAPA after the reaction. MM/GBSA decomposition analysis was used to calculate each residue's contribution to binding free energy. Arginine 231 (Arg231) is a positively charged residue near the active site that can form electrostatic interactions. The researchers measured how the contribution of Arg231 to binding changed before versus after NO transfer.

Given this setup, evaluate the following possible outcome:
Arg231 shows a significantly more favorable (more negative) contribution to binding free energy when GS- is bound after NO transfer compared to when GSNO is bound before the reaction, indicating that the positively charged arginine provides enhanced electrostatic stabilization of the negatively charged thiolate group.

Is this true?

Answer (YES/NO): NO